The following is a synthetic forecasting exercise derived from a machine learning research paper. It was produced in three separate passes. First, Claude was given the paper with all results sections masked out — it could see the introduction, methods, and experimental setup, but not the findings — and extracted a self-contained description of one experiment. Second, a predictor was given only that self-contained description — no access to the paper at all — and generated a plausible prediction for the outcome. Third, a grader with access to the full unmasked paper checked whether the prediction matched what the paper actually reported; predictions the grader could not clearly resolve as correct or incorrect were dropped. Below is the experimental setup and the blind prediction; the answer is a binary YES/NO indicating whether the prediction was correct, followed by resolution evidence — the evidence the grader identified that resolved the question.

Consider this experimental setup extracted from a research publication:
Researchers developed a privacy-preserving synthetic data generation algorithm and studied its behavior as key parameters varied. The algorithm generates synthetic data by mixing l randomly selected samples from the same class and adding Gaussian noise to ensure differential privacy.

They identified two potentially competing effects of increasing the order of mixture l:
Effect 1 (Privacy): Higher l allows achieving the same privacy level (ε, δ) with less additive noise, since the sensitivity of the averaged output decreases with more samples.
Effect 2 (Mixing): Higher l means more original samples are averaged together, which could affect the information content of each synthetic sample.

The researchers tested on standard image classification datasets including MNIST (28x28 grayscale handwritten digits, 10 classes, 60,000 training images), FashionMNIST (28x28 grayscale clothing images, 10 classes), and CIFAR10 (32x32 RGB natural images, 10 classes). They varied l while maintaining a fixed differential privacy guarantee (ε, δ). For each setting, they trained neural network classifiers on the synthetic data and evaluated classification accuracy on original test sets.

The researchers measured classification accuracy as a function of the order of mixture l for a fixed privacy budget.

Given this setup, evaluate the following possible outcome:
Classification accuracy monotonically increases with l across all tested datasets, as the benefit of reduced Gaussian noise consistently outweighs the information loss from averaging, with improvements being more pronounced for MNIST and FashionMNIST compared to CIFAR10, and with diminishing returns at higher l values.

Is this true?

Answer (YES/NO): NO